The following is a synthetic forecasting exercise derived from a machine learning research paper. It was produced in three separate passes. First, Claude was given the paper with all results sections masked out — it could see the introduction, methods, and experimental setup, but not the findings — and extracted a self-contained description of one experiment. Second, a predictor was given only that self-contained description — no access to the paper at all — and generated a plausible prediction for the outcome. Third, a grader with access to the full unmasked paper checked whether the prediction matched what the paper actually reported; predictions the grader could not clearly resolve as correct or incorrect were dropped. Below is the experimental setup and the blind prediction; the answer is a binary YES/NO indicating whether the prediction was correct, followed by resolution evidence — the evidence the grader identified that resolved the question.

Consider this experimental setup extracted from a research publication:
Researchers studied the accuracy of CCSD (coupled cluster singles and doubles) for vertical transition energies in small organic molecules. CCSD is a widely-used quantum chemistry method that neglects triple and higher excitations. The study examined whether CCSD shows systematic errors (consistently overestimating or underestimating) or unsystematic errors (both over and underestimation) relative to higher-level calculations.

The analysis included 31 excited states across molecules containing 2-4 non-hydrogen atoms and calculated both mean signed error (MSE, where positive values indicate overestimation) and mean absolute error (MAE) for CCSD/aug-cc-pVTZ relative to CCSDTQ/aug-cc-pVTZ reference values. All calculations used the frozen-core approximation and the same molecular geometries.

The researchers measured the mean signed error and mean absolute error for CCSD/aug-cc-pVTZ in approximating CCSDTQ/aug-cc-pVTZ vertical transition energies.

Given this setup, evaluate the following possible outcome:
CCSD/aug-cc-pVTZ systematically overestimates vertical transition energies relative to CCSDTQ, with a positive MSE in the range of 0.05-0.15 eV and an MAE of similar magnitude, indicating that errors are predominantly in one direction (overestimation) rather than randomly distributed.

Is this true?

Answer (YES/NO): YES